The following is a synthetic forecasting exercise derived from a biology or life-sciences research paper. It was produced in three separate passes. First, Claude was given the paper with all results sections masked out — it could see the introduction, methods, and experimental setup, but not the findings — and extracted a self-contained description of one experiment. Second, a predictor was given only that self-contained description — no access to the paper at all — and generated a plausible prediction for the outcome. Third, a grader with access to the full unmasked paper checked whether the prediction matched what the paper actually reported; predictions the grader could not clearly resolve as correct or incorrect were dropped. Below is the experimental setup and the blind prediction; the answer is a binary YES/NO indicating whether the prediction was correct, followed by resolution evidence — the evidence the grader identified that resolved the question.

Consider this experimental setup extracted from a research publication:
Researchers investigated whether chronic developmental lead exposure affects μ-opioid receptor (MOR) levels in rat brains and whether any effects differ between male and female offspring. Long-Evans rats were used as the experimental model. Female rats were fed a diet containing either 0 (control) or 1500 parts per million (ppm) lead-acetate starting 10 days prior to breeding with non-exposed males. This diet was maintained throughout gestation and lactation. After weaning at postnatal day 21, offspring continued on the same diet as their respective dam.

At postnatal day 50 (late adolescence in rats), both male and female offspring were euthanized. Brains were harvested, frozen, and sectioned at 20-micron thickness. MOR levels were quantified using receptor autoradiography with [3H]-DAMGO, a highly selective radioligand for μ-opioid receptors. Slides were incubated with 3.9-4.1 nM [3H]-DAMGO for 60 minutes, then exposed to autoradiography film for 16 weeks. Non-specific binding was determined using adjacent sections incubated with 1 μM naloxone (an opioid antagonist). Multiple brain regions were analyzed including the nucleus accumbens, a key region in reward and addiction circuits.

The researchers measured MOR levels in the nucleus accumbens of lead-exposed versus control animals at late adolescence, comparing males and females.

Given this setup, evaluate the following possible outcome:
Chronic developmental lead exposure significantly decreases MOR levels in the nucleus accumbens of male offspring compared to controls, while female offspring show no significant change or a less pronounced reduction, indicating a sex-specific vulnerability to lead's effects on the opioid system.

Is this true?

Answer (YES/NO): NO